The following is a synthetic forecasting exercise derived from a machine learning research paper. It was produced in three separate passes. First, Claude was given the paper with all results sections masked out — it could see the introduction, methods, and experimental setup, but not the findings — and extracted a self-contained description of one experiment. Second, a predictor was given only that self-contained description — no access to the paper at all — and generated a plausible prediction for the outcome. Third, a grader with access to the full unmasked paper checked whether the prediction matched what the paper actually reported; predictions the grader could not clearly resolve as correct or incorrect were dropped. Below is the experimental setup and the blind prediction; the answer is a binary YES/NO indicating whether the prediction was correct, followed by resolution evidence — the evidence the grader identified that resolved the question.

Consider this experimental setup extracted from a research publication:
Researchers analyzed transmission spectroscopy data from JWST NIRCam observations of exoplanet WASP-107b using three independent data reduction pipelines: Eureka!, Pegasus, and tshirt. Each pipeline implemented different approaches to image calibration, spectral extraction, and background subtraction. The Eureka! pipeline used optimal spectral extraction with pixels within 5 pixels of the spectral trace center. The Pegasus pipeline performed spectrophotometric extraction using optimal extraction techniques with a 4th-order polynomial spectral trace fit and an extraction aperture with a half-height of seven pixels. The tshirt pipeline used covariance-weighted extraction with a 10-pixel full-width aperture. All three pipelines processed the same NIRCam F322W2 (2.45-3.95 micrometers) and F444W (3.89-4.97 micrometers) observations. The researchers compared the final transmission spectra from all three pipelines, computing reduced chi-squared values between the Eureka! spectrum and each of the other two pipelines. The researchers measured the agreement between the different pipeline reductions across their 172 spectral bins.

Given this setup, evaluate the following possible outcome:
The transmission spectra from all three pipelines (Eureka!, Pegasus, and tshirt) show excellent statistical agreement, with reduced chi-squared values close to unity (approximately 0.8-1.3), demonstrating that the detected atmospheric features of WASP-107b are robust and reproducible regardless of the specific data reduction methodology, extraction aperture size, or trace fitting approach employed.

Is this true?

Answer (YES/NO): NO